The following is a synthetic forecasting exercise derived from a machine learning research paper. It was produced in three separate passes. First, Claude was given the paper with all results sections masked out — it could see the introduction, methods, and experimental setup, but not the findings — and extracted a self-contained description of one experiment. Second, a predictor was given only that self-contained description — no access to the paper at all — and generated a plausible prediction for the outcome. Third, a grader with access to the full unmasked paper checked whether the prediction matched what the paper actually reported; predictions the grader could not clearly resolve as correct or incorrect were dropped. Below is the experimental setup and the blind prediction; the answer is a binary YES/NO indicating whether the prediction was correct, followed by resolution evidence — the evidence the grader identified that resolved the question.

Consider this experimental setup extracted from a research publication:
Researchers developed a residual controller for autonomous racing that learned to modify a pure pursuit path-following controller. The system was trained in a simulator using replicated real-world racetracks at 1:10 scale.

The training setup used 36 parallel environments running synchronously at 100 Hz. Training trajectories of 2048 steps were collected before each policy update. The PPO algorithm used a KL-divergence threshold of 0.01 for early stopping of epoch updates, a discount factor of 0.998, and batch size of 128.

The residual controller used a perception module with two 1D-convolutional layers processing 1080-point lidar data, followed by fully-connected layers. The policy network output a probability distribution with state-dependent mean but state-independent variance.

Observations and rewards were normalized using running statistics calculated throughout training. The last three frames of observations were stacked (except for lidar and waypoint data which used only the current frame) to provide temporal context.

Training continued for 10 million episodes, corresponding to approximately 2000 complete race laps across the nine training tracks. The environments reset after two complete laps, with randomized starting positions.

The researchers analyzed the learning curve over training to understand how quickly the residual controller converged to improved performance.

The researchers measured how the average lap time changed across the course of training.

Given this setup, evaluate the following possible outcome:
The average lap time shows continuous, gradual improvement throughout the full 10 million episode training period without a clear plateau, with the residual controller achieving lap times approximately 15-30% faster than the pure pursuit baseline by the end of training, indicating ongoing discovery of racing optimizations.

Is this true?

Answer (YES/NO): NO